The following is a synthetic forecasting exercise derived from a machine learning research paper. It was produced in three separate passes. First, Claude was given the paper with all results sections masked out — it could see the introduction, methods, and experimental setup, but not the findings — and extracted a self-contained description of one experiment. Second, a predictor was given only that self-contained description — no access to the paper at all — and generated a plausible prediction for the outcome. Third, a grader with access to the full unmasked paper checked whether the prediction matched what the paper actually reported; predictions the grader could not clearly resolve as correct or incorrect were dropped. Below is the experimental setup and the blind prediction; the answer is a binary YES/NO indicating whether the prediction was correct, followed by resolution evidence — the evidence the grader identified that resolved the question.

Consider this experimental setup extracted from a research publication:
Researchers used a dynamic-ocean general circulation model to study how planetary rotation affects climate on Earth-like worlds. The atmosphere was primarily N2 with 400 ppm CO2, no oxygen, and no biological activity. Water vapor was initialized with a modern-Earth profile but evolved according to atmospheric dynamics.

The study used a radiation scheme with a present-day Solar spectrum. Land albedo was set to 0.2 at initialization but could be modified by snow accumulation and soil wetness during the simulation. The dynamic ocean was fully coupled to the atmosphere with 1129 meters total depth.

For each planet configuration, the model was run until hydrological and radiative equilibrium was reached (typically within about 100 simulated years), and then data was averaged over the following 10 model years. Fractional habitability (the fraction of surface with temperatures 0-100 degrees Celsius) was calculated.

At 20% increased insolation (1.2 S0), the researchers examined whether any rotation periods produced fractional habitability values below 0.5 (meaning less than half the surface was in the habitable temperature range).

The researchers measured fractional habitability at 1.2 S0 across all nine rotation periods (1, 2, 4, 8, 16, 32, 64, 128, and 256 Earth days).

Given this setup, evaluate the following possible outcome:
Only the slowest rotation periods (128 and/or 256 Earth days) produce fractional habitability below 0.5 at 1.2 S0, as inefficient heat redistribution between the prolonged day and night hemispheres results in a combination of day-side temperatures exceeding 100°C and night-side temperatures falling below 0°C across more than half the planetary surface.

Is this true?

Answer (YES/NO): NO